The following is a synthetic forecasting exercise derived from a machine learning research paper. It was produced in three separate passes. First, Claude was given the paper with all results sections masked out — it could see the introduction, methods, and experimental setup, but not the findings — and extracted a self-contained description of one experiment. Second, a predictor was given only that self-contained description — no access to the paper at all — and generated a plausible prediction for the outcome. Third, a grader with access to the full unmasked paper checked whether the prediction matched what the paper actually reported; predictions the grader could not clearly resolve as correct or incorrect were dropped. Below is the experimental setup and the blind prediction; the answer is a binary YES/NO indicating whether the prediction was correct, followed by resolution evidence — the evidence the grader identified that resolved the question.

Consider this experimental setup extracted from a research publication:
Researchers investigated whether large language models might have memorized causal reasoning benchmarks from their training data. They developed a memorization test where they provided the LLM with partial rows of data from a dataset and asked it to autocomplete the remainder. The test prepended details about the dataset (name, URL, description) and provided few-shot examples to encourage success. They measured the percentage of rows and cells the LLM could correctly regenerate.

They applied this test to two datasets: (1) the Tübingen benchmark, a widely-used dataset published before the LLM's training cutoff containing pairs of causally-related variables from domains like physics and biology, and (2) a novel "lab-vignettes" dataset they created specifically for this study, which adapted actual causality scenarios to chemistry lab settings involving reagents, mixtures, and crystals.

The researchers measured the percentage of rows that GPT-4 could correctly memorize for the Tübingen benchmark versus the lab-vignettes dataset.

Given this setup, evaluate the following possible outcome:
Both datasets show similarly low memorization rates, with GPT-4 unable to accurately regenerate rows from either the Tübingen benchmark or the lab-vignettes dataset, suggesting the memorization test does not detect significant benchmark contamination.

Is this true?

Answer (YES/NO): NO